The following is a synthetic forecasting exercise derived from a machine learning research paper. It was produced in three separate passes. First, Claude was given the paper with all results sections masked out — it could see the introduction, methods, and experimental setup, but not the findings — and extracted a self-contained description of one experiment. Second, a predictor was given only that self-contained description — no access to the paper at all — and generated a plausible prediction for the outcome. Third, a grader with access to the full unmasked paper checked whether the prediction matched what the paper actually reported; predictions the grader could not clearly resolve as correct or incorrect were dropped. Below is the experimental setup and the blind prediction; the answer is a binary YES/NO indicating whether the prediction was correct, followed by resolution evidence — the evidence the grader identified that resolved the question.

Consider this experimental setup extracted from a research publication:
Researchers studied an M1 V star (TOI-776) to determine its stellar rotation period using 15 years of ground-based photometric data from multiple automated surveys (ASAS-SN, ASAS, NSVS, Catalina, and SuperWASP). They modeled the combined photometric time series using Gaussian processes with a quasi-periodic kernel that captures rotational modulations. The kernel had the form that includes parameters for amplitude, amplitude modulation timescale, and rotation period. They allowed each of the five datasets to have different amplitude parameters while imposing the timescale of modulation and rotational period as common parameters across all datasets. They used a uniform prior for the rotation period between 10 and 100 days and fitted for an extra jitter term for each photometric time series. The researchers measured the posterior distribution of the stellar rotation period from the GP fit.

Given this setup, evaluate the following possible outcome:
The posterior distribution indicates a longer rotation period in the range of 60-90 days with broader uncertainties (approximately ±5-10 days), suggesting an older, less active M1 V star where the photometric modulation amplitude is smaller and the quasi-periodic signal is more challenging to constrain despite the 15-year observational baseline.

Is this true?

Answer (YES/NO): NO